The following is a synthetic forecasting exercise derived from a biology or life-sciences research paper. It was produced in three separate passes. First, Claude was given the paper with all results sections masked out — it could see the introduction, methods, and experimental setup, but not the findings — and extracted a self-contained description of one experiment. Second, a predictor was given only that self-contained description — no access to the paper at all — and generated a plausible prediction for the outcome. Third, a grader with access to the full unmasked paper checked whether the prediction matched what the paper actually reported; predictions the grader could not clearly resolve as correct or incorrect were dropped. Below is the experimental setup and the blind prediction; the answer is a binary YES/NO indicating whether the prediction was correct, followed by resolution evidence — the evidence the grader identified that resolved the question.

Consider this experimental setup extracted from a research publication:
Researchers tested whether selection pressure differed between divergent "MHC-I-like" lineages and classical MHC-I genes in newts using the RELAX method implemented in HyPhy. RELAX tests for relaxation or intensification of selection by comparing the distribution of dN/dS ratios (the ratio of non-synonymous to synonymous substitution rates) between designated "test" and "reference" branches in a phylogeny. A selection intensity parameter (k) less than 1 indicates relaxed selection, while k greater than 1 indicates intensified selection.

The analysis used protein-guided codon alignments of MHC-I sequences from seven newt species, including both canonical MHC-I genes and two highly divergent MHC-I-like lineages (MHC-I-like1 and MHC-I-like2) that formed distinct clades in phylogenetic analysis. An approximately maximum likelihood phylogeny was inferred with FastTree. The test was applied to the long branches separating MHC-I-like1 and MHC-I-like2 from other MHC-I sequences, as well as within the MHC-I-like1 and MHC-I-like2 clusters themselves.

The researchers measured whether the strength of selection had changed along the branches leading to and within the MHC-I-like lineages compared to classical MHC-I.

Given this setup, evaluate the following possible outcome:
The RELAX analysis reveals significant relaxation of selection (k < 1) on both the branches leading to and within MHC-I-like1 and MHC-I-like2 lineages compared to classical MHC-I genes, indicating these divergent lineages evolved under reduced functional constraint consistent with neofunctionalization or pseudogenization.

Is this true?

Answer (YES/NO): NO